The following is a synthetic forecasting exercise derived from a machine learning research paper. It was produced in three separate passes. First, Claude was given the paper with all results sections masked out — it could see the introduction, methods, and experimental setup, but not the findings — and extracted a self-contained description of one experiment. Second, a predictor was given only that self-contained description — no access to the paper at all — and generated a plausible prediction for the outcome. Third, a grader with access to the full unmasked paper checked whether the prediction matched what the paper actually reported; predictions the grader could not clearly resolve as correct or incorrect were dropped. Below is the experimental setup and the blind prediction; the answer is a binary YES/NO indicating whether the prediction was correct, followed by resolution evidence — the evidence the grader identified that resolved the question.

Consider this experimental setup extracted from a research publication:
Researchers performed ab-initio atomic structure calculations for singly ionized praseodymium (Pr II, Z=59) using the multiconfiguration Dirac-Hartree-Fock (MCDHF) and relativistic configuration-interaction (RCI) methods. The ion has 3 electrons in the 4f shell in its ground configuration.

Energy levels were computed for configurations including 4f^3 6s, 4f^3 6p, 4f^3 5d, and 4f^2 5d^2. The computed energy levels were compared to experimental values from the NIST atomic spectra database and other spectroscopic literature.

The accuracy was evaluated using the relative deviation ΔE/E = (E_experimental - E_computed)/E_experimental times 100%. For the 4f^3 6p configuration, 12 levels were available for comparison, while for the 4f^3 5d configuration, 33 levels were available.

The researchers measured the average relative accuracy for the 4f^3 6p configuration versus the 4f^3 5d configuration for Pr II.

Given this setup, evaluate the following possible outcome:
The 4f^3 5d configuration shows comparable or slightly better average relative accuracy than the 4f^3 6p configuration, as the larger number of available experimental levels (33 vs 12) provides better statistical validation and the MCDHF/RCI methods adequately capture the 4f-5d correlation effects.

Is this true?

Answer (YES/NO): NO